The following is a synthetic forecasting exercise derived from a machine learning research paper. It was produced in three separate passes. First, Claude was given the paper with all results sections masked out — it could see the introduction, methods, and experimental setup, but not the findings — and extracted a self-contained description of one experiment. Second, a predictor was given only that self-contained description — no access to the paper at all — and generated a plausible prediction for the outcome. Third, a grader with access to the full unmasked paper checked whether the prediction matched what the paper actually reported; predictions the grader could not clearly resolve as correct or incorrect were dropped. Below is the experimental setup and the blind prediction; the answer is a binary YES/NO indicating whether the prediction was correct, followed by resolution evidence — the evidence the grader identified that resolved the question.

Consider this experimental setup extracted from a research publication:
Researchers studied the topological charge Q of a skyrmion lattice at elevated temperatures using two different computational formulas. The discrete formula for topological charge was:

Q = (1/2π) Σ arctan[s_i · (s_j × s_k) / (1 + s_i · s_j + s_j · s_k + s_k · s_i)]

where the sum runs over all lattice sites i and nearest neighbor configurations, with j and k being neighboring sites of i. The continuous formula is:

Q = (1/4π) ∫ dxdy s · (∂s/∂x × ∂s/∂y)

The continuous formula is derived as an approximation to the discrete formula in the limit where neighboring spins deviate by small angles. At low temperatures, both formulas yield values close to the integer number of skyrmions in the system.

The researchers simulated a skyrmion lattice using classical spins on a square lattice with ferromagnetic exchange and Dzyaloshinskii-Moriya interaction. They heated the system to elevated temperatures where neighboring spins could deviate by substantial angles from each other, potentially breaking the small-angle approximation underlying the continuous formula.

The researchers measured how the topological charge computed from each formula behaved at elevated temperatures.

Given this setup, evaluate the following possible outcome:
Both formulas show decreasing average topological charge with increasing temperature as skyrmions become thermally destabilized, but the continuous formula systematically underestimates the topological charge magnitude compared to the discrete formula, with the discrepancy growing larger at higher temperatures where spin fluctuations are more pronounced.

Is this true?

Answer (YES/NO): NO